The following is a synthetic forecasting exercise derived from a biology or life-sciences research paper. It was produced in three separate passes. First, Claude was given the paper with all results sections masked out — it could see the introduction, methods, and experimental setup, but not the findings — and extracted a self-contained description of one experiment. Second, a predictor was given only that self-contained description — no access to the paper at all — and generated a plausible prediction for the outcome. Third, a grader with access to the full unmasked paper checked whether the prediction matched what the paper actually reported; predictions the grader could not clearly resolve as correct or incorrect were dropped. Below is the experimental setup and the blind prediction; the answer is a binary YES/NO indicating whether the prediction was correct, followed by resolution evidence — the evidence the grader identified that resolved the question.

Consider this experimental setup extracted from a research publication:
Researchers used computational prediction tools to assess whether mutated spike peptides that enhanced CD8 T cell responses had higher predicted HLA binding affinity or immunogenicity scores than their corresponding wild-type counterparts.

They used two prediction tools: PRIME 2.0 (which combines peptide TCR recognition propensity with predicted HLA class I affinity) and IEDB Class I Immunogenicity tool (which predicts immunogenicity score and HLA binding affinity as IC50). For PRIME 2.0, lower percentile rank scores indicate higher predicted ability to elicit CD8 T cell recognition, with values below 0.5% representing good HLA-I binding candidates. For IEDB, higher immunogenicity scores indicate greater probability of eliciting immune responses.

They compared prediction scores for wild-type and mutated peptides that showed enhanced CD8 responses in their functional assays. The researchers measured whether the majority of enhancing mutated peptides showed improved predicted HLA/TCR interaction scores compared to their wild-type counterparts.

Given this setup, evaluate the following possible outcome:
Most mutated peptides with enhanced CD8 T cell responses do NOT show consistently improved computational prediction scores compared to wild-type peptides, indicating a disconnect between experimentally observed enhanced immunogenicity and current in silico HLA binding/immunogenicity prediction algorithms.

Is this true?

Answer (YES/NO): YES